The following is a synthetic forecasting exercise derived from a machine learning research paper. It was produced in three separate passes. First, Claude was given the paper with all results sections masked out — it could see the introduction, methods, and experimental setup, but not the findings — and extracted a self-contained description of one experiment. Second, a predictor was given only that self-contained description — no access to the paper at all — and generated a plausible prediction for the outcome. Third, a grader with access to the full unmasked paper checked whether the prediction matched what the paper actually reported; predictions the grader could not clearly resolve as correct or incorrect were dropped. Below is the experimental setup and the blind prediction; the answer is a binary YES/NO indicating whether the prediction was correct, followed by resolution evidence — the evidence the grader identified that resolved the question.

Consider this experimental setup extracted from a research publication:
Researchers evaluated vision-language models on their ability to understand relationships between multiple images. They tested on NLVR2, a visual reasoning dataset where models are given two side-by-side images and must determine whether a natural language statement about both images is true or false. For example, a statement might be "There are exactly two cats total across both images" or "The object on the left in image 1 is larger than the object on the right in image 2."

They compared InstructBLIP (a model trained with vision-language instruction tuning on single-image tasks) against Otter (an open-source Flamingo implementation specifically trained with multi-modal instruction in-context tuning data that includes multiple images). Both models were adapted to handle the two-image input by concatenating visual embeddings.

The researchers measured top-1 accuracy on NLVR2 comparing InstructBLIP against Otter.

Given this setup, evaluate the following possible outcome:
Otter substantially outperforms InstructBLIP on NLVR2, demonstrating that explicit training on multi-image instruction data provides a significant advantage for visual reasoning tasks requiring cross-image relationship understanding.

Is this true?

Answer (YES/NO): NO